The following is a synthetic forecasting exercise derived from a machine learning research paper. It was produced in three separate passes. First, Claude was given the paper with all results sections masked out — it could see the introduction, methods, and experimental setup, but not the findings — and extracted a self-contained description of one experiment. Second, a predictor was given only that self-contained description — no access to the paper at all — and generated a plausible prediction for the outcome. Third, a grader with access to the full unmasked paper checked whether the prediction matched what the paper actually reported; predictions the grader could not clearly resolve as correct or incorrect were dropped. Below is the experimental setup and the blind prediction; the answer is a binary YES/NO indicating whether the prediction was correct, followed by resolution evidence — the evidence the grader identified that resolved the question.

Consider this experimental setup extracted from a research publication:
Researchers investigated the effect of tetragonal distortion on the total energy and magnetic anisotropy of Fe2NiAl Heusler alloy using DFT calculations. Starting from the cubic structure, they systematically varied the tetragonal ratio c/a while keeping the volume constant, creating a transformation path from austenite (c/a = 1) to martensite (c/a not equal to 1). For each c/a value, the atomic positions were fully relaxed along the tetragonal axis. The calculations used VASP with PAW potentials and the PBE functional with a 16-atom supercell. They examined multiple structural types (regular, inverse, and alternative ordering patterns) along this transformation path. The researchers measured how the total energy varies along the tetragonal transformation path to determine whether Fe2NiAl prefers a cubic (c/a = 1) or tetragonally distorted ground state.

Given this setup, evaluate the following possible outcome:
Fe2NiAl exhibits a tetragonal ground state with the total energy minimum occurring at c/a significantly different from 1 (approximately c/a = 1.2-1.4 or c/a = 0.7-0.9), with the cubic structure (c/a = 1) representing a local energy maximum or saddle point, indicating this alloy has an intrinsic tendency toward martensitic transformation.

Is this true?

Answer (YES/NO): NO